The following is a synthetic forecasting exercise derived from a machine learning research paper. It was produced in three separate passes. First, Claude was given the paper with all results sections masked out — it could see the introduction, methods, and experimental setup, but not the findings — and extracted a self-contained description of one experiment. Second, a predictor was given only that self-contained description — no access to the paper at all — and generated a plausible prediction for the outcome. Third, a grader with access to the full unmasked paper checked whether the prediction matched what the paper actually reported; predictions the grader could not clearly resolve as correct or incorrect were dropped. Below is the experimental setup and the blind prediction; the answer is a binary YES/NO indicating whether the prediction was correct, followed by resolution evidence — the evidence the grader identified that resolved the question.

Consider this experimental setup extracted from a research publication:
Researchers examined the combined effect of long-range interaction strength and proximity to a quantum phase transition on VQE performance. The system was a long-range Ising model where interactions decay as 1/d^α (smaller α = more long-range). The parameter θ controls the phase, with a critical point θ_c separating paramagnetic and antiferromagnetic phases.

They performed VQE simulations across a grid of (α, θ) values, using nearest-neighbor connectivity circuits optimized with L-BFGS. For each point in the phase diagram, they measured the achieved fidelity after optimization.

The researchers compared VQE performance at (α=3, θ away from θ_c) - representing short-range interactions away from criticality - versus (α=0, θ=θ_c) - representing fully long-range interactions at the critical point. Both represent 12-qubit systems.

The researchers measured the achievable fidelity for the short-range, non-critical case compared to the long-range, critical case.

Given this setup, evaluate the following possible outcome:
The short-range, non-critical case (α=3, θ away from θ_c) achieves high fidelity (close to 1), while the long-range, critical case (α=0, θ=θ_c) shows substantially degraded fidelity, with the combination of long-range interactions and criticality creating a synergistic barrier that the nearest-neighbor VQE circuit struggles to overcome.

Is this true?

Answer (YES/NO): YES